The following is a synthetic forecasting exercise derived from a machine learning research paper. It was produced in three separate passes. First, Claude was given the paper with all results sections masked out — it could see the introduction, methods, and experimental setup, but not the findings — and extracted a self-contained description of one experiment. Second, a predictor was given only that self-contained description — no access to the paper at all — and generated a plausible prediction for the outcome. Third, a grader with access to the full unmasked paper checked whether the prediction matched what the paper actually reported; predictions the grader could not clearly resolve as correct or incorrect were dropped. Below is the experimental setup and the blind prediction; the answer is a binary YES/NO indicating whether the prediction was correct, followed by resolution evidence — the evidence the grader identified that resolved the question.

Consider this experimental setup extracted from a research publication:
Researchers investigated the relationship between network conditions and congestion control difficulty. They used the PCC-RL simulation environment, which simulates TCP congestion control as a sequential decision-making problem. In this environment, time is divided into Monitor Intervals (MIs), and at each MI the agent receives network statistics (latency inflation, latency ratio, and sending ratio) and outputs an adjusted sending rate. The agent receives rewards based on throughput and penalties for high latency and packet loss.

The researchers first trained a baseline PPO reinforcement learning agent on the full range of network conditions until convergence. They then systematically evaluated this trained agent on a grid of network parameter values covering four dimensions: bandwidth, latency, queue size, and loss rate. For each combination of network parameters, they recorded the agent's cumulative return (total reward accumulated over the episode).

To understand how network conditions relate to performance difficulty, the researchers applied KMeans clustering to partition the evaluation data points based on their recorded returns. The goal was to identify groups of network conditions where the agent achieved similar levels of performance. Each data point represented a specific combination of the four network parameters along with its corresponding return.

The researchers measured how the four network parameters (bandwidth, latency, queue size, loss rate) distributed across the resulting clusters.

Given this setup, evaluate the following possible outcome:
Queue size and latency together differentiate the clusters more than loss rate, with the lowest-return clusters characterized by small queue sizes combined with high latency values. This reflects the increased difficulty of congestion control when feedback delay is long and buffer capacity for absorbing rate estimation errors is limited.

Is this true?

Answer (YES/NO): NO